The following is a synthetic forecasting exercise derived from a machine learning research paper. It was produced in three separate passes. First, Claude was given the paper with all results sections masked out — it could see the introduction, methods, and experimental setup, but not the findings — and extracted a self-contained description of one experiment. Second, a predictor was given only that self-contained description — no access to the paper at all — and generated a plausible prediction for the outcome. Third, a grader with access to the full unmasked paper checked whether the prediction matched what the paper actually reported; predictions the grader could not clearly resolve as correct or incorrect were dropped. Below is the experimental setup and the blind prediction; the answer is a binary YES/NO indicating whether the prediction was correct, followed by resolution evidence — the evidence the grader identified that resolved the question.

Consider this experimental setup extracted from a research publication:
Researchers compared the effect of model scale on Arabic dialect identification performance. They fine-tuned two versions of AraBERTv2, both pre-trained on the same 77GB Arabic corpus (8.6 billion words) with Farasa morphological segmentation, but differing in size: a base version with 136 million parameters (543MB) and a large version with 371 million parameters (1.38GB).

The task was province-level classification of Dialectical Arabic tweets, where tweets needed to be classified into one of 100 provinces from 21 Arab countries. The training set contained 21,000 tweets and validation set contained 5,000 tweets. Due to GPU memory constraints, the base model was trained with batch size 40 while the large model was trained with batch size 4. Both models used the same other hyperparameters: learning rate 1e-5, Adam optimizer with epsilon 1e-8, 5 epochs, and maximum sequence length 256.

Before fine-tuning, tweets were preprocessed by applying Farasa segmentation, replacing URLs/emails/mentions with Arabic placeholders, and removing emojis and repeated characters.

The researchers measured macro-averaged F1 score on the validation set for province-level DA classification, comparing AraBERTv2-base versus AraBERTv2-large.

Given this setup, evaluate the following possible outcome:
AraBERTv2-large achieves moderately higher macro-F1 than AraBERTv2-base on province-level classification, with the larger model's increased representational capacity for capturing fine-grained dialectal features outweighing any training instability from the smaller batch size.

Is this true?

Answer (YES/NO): NO